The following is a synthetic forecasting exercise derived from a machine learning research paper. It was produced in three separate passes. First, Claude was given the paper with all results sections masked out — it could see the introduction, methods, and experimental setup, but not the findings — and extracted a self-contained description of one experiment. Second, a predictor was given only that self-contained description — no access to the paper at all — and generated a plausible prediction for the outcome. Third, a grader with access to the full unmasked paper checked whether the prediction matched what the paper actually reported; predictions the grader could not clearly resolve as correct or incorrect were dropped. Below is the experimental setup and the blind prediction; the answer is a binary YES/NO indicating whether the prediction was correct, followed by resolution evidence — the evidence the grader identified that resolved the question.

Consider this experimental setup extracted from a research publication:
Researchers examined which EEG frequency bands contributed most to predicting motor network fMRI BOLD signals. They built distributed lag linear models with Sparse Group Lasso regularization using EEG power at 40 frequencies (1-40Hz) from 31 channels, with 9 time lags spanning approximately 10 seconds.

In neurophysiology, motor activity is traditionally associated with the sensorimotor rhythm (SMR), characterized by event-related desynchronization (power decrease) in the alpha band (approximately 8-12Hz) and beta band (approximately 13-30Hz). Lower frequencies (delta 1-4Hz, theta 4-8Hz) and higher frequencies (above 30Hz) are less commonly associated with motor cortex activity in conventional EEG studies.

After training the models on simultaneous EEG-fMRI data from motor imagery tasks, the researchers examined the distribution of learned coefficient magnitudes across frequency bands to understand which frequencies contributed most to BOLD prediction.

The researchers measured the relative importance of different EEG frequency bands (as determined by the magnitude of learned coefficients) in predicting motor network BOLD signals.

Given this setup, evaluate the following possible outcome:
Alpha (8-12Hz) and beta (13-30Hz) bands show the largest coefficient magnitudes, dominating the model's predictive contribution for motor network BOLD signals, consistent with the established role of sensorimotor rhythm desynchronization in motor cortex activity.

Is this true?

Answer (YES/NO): YES